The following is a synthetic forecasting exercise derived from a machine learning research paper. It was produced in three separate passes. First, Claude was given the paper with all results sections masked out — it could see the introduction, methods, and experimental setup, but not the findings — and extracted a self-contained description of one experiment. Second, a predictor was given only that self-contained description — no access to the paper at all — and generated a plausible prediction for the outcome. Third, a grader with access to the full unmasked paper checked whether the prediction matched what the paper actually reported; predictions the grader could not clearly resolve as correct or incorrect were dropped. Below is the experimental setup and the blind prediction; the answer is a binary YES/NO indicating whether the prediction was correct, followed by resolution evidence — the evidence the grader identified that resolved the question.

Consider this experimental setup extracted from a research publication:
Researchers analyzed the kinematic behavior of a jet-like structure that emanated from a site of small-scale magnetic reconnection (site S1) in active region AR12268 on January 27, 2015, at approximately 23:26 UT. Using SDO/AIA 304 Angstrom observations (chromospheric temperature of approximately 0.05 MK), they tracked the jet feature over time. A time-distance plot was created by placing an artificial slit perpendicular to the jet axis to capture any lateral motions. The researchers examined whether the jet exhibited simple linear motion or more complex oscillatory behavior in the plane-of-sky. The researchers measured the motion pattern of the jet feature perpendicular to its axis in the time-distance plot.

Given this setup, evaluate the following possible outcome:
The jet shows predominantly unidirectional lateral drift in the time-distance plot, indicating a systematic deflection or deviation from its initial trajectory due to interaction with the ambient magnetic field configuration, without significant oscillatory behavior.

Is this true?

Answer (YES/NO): NO